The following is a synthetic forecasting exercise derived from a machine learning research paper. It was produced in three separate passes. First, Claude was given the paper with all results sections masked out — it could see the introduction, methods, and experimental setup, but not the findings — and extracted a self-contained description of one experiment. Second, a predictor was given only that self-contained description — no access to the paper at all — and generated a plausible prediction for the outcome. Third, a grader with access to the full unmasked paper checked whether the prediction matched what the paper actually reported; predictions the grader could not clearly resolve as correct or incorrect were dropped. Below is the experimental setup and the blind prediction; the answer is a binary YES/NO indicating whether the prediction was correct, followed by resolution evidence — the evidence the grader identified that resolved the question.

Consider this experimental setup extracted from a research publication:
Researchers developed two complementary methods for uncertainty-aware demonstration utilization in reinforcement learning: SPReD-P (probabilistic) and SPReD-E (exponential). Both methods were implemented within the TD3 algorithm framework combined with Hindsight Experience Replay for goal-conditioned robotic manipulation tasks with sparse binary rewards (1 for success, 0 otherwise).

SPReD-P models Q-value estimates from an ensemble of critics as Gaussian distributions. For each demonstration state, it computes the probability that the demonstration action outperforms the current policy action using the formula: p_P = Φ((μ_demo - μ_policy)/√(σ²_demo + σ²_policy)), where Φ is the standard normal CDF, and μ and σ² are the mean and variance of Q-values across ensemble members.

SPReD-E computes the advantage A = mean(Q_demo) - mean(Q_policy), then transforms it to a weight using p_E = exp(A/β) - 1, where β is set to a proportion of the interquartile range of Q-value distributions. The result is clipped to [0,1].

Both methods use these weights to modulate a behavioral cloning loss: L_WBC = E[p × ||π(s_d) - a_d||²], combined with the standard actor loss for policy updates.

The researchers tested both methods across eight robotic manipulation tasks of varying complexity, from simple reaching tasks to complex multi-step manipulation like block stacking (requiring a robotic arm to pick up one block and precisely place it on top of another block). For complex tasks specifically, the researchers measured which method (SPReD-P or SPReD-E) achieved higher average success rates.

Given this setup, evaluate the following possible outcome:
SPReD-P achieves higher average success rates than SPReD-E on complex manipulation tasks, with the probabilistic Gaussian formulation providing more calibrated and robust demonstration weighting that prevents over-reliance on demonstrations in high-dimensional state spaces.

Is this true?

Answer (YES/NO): NO